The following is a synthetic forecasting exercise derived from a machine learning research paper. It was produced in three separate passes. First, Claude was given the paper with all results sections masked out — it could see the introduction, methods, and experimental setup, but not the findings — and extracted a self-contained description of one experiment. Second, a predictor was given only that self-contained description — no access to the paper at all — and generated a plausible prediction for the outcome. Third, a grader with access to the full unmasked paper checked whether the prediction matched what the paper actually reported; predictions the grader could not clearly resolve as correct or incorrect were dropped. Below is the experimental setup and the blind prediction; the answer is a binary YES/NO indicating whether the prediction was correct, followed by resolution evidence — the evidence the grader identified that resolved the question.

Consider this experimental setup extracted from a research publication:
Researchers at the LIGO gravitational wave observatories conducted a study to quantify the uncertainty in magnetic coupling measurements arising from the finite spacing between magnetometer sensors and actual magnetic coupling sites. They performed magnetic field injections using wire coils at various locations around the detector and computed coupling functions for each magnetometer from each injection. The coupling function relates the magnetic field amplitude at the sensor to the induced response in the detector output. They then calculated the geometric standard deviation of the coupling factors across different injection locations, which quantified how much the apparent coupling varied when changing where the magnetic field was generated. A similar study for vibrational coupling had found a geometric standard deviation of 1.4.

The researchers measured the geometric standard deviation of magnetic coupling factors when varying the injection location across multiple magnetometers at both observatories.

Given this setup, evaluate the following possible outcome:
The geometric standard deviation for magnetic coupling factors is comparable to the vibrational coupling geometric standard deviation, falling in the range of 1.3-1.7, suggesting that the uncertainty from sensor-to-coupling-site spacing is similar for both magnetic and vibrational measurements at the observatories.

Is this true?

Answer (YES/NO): YES